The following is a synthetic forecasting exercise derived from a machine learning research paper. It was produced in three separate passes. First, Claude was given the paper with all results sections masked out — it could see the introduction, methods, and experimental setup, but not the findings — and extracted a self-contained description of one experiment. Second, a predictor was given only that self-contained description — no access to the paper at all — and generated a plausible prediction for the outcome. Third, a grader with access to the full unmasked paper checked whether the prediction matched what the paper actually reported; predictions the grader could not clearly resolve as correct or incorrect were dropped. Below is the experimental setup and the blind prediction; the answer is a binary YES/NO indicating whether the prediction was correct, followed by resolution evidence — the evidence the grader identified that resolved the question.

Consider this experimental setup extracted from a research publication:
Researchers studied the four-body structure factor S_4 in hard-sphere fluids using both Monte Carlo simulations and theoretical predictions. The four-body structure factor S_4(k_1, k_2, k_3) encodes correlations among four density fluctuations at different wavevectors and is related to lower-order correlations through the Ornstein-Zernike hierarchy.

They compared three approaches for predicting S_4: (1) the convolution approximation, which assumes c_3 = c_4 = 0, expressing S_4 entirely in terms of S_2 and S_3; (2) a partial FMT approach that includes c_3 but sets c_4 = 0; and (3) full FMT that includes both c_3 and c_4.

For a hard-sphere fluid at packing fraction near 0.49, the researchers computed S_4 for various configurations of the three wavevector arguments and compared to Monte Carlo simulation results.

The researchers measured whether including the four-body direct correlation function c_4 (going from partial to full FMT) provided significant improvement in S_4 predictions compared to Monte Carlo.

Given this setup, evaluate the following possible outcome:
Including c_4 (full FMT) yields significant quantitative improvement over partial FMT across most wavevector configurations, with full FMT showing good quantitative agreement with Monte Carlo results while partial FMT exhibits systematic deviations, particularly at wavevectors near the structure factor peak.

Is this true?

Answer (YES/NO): NO